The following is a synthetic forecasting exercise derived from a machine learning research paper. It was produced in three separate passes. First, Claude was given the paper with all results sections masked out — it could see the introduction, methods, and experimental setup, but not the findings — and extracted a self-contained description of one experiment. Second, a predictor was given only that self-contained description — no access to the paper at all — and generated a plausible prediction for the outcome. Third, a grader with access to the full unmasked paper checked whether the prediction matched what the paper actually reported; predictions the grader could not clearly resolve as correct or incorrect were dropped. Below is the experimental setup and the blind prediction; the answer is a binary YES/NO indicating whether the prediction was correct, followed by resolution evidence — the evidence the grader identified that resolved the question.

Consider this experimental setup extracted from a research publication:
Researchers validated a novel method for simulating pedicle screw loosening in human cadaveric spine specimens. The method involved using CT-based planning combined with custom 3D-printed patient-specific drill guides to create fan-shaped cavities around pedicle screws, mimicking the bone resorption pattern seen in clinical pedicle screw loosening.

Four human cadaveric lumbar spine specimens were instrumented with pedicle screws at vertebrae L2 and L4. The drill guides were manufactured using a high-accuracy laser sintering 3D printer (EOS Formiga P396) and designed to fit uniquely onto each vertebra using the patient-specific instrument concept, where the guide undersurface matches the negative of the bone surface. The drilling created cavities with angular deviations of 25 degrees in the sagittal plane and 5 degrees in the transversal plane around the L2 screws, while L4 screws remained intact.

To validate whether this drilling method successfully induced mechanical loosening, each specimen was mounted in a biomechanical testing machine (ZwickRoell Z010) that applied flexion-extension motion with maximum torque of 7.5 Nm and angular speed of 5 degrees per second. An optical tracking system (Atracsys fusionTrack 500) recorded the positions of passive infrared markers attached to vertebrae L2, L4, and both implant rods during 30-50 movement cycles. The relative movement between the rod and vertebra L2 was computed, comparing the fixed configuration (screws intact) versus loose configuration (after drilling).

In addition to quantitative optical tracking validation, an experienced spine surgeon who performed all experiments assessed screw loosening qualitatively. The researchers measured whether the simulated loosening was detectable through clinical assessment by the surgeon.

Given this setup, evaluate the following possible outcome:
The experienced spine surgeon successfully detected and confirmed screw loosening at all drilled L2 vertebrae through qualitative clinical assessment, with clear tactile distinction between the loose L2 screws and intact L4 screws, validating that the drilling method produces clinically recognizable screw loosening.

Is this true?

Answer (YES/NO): YES